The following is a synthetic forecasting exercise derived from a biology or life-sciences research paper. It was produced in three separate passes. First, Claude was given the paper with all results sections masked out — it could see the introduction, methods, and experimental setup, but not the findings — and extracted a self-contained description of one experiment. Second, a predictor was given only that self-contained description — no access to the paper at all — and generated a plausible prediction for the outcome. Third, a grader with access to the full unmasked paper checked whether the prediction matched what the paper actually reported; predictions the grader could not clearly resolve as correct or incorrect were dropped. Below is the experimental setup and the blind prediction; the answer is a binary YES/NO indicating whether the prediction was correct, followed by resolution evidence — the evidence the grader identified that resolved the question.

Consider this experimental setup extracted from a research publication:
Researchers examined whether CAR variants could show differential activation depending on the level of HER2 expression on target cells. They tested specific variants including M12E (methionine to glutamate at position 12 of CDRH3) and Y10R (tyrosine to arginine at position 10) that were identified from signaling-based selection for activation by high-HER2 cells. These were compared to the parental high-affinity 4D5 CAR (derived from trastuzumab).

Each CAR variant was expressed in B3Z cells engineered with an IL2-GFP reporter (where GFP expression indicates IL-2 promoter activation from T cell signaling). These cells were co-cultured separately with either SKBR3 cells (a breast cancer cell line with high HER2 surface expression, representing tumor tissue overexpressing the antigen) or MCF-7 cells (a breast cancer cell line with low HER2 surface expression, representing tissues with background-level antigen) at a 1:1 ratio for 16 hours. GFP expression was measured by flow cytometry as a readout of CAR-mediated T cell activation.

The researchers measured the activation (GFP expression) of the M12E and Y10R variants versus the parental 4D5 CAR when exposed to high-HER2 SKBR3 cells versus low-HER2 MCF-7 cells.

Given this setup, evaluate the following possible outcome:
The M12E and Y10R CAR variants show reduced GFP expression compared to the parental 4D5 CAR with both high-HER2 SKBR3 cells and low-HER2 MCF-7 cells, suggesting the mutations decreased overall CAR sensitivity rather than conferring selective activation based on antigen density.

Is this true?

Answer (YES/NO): NO